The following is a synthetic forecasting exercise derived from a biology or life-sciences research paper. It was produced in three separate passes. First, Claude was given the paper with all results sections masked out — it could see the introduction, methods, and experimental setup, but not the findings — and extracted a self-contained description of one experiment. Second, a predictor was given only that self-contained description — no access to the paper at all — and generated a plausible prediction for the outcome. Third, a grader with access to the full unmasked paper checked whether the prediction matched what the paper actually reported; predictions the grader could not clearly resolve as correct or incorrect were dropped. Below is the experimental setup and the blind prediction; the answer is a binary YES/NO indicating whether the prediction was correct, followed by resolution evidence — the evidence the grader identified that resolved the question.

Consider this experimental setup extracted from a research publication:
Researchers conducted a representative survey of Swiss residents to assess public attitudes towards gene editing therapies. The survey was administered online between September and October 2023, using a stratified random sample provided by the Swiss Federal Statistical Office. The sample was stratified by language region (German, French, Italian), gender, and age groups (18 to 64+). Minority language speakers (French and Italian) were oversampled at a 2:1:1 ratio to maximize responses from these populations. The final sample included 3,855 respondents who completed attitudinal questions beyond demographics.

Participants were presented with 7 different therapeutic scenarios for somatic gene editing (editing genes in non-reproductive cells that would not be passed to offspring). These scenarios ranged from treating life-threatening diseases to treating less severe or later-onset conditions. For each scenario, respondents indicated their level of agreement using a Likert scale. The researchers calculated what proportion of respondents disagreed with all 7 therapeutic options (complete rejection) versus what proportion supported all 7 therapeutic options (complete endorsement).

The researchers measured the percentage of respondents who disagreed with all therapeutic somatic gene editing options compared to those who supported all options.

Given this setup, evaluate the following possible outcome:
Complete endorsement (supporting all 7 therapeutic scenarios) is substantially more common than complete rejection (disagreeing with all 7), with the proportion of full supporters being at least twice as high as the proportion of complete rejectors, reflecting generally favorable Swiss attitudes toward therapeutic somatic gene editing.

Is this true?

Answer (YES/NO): YES